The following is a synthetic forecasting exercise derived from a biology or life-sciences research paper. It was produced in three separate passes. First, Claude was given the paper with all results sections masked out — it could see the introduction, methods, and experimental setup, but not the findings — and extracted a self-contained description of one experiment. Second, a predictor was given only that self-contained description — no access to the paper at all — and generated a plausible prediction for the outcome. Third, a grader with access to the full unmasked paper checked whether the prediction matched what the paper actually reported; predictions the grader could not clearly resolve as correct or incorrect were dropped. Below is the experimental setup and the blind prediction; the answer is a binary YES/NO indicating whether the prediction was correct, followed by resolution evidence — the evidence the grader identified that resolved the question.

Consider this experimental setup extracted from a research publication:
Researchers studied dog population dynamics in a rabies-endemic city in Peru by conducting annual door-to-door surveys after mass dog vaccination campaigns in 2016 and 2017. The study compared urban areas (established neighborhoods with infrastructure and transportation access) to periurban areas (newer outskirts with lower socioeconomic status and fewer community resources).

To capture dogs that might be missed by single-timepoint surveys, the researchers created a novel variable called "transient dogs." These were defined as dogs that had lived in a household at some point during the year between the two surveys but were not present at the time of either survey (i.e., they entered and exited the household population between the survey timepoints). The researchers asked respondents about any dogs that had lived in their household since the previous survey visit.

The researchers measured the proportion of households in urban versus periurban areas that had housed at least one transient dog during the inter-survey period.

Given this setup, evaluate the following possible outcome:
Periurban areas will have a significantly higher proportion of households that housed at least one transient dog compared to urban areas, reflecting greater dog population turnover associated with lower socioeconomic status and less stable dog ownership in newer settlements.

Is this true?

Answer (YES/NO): YES